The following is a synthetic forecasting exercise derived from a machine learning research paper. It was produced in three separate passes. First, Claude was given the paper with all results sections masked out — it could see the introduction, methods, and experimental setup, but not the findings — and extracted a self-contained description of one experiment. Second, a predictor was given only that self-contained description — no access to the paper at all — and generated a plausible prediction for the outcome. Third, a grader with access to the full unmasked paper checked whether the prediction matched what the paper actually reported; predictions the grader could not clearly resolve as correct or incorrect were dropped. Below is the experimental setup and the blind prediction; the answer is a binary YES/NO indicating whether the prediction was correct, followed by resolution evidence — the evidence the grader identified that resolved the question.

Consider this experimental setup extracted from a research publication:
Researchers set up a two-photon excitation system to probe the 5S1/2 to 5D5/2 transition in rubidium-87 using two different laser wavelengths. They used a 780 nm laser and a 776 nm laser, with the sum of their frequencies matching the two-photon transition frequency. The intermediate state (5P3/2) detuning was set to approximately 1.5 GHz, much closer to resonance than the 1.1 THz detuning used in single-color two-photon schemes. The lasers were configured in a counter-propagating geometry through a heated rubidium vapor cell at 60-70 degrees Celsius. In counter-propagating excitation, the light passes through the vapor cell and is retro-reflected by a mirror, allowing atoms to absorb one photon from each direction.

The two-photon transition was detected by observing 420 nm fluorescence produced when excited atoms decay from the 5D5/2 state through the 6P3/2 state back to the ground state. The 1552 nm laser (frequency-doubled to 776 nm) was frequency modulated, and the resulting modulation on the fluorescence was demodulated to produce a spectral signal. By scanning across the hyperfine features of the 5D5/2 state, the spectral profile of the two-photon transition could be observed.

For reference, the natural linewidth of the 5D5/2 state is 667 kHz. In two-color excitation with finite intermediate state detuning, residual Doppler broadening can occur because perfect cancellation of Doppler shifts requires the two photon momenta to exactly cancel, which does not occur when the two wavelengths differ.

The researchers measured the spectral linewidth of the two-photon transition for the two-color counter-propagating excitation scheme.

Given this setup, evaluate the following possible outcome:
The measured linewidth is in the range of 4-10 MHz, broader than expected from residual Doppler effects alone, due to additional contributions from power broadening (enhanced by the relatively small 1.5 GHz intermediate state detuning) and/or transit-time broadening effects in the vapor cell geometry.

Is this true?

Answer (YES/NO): NO